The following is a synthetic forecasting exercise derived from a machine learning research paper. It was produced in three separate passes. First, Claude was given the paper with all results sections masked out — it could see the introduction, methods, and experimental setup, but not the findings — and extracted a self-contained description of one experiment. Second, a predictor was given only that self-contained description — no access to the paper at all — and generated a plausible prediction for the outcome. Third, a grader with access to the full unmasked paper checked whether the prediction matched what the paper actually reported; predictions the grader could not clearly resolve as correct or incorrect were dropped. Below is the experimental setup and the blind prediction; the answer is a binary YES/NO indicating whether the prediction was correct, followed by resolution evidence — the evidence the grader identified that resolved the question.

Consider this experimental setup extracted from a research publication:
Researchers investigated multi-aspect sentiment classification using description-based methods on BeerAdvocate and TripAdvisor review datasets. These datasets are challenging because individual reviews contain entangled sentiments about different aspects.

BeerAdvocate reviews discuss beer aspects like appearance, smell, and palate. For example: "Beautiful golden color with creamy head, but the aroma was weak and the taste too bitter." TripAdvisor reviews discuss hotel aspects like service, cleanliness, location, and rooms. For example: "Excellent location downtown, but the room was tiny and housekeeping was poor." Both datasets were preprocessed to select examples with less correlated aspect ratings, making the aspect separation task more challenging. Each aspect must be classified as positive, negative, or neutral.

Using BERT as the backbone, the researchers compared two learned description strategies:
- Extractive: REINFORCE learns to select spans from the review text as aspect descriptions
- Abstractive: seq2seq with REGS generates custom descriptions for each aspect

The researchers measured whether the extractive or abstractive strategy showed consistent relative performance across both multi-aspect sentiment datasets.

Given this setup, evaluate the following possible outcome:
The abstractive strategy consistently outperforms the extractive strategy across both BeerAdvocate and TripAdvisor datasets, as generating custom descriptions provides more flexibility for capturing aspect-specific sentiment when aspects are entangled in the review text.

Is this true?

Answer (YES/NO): NO